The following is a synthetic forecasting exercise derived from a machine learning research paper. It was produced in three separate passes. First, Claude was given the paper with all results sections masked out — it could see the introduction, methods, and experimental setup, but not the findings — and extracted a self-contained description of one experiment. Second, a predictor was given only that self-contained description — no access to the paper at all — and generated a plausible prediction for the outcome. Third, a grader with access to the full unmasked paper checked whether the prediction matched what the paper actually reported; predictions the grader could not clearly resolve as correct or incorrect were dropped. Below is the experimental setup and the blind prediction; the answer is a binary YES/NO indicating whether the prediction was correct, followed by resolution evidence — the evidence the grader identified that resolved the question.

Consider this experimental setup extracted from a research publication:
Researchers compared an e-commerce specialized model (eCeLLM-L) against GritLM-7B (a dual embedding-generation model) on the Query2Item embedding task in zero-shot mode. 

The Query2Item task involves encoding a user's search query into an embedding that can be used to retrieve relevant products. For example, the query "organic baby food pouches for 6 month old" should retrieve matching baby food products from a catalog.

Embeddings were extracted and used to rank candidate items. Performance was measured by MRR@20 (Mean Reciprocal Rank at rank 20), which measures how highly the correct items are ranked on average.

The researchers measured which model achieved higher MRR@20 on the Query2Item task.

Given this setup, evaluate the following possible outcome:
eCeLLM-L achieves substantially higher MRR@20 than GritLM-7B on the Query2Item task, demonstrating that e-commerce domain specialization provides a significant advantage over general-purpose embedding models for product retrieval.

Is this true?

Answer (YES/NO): NO